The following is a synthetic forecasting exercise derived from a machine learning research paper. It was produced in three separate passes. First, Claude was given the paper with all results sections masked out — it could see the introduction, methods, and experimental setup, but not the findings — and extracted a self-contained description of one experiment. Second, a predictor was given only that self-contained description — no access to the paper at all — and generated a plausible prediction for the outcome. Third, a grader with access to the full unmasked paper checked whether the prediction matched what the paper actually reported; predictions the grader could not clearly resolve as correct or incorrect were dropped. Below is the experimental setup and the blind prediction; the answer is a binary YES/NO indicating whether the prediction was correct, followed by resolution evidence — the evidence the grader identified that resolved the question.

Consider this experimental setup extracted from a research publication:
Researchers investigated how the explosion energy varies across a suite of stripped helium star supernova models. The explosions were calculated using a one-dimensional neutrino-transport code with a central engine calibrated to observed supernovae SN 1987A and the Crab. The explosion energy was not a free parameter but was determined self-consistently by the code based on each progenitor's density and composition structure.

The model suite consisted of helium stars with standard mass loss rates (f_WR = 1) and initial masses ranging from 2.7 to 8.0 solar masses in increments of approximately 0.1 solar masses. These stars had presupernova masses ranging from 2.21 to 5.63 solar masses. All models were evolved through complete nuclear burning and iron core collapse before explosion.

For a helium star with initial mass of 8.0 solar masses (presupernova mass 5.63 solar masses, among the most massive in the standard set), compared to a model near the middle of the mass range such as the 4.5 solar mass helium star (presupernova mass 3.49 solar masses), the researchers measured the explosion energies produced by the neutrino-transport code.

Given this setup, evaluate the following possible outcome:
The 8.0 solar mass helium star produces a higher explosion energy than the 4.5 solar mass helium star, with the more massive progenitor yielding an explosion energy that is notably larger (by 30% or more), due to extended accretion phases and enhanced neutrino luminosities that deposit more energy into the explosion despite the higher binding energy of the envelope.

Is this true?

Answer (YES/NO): NO